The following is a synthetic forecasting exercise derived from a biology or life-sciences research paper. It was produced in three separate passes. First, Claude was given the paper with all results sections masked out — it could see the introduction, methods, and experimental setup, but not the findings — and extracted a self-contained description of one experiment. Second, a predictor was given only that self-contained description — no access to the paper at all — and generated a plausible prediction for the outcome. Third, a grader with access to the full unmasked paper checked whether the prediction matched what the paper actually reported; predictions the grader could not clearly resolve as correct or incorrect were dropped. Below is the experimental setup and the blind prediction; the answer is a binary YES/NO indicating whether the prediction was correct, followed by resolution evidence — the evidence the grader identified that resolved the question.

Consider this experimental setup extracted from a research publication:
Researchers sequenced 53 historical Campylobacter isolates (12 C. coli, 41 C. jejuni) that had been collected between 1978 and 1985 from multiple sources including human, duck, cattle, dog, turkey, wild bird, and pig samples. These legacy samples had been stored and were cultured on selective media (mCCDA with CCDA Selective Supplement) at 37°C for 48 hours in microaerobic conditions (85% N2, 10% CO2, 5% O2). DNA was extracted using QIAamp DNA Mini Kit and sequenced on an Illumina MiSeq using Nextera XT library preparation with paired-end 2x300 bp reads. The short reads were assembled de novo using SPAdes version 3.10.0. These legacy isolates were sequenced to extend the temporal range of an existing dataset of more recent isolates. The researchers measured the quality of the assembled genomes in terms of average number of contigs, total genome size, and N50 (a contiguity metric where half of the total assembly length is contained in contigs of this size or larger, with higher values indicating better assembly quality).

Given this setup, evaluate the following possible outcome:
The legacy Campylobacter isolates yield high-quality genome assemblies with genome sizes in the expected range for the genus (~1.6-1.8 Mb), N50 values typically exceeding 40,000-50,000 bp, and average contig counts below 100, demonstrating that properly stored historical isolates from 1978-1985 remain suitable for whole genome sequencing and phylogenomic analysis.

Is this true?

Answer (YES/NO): YES